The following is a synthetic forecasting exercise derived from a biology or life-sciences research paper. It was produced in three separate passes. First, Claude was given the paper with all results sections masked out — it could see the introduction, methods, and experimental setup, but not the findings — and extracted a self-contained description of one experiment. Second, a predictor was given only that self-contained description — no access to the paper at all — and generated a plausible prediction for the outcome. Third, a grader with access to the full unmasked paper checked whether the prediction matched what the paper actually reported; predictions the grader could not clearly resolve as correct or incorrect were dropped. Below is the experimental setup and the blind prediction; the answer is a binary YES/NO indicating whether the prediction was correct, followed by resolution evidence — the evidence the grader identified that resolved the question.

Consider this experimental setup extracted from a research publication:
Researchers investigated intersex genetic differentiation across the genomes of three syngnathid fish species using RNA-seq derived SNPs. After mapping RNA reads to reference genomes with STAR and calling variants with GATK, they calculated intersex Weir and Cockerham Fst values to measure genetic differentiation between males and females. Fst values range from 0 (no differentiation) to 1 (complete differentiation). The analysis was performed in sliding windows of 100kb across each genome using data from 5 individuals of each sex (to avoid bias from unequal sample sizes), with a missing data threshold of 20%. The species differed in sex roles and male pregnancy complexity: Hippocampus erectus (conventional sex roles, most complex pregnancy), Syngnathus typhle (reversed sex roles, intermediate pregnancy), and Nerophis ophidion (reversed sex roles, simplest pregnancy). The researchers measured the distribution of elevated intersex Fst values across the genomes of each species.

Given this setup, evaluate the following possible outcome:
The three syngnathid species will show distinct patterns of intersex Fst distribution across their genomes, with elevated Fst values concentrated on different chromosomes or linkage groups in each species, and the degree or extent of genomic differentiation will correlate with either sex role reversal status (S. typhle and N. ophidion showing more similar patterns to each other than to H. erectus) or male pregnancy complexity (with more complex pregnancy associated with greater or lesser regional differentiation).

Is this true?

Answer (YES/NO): NO